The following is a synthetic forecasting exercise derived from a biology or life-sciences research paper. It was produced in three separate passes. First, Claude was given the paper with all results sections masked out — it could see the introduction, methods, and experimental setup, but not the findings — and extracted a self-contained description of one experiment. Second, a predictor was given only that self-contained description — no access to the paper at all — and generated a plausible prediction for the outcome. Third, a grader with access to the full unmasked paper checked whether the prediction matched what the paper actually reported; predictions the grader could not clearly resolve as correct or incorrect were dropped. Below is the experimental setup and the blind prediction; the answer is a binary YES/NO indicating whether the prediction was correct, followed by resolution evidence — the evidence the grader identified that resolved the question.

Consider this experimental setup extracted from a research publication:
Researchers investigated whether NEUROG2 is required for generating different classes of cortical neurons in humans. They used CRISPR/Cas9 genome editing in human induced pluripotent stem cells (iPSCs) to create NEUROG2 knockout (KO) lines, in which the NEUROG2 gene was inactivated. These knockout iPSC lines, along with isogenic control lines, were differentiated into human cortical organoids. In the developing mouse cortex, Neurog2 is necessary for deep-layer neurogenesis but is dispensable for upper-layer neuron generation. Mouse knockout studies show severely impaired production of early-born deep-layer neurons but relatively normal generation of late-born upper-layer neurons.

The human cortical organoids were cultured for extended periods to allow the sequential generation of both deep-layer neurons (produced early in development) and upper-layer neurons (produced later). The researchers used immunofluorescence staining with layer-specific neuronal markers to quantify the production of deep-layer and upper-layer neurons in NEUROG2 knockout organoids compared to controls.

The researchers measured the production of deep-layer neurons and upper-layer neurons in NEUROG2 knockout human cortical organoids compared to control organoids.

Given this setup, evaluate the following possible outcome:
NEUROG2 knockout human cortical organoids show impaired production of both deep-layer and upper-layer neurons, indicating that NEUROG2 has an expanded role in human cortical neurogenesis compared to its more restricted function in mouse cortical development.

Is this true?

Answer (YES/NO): NO